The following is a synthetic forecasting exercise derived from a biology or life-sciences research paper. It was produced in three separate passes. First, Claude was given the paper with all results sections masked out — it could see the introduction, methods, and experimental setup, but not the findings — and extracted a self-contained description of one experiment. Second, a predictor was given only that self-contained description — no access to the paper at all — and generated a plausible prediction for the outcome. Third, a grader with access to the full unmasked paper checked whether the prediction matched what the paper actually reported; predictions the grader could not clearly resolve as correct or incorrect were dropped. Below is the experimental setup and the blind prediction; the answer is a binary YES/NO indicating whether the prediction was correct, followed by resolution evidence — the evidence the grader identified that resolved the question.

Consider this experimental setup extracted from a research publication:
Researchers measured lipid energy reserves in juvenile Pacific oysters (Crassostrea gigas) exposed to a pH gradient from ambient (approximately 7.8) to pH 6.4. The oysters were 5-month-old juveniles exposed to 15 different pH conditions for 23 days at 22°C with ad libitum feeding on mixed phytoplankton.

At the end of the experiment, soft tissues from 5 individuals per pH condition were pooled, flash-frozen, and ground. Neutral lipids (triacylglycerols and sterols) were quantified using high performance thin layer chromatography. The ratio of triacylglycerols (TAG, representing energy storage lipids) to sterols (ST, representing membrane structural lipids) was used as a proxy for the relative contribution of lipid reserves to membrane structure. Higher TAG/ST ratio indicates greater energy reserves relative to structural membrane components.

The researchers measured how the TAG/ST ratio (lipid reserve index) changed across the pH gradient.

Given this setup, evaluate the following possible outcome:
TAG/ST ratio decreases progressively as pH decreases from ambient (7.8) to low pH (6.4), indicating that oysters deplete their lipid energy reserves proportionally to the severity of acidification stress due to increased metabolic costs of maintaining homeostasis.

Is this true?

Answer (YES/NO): NO